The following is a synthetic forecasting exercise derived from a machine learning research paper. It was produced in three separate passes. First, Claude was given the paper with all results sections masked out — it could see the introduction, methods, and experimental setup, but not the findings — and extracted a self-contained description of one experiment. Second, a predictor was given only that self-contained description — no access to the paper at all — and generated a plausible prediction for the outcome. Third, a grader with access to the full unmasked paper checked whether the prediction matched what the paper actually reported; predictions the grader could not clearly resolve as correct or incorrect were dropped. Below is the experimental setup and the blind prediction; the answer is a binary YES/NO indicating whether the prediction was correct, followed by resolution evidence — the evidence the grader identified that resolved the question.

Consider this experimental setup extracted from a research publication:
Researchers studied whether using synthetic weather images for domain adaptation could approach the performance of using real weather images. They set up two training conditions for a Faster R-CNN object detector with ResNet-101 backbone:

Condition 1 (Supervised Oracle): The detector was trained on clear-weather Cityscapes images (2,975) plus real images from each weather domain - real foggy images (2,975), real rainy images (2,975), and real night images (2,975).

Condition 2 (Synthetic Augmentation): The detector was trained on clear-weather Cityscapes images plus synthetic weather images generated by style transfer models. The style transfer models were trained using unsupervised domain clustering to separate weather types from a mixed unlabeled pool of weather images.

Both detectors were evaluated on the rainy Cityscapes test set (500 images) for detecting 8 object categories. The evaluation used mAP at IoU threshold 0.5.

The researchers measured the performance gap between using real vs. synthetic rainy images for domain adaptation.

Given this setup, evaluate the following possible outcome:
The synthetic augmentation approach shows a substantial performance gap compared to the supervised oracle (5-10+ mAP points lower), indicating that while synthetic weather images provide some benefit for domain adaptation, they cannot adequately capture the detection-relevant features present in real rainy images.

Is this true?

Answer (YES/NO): YES